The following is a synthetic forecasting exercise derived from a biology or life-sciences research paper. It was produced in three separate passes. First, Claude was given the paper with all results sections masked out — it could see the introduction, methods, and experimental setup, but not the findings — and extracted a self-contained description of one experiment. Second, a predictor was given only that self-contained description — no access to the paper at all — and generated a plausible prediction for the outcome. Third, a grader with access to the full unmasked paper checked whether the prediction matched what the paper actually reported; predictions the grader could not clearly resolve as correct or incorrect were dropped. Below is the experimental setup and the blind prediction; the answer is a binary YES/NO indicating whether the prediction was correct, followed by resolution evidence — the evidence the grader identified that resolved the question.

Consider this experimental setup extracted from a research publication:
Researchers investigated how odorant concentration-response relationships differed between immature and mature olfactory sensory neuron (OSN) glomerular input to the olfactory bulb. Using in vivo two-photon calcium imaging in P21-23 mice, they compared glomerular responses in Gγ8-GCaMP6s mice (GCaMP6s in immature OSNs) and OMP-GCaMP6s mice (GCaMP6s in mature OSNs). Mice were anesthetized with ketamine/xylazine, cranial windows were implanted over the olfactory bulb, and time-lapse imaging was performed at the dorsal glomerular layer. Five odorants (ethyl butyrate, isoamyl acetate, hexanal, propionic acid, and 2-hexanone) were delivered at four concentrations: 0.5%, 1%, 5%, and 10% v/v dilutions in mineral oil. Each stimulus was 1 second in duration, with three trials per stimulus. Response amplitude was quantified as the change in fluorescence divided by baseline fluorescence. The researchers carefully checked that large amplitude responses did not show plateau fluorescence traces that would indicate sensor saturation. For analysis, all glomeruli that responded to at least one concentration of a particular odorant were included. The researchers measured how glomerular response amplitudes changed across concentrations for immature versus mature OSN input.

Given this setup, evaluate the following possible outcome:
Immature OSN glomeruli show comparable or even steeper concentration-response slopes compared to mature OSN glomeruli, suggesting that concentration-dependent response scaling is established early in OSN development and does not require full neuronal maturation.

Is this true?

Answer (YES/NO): NO